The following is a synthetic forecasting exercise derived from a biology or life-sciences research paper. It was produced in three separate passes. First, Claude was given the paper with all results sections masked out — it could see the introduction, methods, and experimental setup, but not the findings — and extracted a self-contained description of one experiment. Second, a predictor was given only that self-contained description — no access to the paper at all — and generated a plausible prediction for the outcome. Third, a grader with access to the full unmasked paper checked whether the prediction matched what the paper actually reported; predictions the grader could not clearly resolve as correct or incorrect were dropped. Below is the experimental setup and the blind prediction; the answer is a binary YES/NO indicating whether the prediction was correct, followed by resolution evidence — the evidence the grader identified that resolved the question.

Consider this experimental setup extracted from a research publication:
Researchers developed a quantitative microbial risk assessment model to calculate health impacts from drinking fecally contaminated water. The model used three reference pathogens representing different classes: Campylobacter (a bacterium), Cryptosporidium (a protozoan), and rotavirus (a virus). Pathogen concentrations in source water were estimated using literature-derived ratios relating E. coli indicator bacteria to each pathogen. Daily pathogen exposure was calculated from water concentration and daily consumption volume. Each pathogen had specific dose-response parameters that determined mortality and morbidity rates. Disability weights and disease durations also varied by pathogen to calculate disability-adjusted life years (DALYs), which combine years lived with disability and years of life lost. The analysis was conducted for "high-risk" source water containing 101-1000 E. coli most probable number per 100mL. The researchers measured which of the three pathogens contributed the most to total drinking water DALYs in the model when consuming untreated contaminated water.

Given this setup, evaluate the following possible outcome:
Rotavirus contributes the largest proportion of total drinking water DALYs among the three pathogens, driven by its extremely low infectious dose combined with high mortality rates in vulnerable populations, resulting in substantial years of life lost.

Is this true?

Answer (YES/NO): YES